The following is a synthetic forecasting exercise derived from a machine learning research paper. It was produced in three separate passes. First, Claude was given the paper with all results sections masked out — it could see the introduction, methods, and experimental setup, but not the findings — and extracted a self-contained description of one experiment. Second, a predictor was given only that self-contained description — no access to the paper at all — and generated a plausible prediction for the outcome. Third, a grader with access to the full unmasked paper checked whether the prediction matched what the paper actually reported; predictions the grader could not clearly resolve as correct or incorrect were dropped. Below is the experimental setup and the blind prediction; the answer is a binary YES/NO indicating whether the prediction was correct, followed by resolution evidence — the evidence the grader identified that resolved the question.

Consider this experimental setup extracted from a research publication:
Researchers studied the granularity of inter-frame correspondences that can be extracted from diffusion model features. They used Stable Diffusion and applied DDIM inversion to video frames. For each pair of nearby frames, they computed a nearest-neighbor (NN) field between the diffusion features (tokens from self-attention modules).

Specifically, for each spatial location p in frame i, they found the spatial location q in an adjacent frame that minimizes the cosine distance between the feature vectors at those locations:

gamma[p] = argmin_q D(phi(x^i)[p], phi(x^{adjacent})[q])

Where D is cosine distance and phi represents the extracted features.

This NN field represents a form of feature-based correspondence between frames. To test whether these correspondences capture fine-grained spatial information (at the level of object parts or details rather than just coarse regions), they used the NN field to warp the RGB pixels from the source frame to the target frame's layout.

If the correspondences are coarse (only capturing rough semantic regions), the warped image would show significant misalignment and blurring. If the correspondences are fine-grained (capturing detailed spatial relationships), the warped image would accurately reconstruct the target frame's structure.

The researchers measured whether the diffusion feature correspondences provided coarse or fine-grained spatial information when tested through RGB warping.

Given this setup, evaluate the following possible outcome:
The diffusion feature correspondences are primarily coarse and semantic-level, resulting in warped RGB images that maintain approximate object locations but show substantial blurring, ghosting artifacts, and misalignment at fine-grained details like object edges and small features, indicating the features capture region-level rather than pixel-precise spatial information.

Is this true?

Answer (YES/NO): NO